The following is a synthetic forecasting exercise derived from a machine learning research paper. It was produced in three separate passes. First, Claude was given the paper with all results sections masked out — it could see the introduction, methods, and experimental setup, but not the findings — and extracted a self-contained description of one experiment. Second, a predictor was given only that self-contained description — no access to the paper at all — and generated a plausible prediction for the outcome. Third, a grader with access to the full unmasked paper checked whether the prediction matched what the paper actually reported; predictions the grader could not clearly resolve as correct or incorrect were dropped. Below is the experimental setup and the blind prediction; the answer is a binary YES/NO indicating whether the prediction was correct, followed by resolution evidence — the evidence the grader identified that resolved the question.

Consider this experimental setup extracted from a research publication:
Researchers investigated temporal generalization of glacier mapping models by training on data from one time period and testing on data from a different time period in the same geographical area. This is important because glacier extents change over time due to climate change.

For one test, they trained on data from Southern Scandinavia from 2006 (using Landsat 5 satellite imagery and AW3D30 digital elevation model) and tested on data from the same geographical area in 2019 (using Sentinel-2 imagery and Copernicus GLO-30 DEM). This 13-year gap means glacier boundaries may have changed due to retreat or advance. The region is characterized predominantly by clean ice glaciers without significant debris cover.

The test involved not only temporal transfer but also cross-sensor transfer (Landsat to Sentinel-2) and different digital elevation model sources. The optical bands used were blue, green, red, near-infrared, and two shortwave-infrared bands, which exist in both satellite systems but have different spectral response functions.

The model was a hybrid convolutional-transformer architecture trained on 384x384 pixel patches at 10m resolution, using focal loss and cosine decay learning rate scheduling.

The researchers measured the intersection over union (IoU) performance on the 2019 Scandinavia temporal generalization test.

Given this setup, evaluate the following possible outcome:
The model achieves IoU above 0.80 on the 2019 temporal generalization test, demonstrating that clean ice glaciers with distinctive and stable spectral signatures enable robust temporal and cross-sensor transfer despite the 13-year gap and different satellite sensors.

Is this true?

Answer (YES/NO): YES